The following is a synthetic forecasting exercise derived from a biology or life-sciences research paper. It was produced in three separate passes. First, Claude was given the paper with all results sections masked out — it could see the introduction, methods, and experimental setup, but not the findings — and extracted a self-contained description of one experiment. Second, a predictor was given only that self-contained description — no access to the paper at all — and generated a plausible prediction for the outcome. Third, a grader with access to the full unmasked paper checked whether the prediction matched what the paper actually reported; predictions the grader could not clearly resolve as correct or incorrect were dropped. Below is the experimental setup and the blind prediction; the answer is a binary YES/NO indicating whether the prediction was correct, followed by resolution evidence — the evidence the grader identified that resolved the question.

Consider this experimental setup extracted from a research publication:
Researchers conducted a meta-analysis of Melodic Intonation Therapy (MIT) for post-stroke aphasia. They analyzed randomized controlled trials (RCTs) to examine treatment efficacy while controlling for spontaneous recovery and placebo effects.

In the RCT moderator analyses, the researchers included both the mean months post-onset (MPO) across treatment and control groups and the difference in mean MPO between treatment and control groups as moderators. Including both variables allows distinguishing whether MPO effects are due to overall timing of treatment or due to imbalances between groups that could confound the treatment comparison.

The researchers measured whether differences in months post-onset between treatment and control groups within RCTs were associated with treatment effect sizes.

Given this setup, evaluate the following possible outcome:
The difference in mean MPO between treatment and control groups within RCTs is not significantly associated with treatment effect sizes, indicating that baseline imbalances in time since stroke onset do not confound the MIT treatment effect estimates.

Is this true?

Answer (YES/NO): YES